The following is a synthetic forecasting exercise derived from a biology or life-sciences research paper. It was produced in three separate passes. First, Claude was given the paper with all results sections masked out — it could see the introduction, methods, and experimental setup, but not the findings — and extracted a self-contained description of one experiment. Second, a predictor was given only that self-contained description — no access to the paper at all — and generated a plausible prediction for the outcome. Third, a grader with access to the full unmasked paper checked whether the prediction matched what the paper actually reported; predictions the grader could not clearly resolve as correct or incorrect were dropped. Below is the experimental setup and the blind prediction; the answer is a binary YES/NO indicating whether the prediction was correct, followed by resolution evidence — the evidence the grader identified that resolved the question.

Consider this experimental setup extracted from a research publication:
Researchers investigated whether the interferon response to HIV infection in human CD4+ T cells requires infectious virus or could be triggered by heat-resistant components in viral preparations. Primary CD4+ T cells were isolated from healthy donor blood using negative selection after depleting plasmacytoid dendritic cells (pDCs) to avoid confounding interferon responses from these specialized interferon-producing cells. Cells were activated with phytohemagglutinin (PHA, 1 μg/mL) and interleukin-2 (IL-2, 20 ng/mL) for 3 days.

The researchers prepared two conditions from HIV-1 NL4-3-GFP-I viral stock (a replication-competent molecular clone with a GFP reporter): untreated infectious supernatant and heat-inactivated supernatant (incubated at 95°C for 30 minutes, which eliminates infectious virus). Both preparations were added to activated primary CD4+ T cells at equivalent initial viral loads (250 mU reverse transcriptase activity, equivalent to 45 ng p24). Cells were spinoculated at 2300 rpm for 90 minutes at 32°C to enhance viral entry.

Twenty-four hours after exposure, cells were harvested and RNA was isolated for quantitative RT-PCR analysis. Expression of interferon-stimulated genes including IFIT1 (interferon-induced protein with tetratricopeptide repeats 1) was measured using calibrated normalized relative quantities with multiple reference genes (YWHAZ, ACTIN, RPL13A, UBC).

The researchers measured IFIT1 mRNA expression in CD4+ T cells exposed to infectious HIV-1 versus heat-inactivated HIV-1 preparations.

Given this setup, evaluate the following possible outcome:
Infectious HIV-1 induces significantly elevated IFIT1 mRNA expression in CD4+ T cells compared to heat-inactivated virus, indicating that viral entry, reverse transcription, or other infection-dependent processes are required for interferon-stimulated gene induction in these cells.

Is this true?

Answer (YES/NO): YES